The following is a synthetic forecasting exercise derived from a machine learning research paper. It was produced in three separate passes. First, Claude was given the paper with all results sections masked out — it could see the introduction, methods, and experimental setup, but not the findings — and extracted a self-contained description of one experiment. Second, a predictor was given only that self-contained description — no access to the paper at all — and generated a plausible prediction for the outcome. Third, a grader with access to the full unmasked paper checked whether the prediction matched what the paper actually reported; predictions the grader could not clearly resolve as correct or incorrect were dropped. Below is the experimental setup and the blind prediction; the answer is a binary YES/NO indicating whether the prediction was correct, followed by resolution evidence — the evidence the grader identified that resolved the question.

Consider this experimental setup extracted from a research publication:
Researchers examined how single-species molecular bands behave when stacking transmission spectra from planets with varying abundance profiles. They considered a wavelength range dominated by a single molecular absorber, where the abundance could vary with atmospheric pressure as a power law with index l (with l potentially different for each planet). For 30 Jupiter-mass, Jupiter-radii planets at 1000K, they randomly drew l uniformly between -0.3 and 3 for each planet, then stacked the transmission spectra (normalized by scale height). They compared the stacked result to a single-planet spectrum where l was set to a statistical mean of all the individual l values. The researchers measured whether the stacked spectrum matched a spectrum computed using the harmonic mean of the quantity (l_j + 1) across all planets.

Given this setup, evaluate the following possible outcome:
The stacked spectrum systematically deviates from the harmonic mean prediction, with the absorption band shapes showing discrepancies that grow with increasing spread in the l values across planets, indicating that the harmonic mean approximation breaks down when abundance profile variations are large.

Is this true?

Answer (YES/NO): NO